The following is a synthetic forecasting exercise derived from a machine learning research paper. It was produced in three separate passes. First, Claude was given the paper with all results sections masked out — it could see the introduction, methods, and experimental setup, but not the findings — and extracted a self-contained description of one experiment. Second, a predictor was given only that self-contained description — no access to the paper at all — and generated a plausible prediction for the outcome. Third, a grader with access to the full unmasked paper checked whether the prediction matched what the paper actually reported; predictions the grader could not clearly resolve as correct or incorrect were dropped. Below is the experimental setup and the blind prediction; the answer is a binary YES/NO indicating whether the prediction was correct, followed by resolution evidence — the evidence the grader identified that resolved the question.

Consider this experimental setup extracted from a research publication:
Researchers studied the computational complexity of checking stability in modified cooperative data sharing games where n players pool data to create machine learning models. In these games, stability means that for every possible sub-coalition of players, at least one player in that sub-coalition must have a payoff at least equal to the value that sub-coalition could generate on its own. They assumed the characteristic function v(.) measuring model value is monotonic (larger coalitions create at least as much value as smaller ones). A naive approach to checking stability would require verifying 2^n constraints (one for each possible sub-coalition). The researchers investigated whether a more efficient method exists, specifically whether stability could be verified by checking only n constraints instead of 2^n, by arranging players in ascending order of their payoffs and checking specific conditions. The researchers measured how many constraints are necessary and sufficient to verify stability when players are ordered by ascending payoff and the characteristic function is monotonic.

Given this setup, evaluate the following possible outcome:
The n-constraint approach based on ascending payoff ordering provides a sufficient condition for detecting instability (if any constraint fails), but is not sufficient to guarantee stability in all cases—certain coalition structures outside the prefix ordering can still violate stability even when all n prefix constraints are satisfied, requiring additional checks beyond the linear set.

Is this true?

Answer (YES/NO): NO